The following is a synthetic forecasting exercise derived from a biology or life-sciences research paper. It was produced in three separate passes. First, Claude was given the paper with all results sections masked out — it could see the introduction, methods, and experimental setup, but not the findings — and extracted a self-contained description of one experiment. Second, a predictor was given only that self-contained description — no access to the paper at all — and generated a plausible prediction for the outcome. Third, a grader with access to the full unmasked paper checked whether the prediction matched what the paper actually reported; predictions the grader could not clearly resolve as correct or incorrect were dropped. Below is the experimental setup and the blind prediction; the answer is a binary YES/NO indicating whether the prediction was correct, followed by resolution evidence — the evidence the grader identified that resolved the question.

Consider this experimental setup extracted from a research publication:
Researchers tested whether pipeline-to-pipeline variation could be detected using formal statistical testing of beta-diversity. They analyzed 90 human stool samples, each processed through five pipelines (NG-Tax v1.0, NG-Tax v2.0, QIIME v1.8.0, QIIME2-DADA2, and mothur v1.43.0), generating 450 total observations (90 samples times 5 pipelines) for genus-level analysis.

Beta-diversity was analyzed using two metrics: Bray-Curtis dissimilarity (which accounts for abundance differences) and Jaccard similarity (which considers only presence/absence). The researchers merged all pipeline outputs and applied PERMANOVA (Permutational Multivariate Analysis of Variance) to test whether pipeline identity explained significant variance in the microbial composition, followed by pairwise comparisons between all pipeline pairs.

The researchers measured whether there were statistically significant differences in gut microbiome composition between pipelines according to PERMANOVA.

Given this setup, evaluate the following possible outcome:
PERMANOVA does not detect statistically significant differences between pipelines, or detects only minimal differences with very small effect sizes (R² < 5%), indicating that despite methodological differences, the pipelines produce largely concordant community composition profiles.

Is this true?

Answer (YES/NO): NO